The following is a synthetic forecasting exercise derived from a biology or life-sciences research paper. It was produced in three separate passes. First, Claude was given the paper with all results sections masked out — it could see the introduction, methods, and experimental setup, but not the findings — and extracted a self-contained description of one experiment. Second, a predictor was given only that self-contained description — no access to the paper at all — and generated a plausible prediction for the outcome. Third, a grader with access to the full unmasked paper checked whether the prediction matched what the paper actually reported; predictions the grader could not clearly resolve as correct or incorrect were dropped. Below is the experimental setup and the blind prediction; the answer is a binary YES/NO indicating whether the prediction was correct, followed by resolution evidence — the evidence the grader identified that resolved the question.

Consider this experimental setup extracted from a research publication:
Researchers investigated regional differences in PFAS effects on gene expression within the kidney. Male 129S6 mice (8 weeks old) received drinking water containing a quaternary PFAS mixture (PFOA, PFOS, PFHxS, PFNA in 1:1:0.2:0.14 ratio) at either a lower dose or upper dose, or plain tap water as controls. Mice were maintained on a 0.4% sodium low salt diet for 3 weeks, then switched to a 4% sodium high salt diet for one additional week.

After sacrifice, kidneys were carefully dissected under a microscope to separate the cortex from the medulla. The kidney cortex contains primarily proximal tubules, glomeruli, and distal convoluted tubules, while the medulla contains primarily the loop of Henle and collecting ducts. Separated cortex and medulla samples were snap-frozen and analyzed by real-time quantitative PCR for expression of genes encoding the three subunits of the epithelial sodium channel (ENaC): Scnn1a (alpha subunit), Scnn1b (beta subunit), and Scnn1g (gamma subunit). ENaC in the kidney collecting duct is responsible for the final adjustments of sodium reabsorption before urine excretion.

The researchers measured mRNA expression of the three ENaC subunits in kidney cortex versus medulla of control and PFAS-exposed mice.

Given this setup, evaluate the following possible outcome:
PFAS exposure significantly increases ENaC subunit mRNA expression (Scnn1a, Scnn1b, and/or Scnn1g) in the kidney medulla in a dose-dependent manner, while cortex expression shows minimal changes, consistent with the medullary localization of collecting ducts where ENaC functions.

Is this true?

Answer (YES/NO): NO